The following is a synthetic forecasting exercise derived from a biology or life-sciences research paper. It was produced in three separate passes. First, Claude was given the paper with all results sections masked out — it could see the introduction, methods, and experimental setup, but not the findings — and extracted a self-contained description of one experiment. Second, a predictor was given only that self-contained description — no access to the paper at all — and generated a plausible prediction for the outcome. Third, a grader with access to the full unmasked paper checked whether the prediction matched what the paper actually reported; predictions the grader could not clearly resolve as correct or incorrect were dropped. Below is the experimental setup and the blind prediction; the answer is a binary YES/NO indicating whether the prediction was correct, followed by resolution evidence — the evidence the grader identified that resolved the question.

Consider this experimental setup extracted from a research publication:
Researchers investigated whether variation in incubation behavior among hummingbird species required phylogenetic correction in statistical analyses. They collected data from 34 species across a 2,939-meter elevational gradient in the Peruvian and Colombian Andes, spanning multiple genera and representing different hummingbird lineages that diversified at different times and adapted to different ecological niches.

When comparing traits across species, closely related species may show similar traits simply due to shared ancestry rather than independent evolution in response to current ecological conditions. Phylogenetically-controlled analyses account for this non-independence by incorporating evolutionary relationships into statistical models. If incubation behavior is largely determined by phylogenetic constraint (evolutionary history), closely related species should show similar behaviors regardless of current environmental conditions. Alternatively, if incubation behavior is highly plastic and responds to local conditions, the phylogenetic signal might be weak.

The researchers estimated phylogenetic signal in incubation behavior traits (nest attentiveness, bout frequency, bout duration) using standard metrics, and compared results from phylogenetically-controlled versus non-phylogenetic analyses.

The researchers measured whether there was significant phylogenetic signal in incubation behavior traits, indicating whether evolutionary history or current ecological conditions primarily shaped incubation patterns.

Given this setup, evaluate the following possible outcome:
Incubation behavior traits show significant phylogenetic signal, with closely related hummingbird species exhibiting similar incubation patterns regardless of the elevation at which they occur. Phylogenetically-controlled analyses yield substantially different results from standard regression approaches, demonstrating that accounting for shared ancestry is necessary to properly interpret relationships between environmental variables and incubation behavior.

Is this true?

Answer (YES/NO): NO